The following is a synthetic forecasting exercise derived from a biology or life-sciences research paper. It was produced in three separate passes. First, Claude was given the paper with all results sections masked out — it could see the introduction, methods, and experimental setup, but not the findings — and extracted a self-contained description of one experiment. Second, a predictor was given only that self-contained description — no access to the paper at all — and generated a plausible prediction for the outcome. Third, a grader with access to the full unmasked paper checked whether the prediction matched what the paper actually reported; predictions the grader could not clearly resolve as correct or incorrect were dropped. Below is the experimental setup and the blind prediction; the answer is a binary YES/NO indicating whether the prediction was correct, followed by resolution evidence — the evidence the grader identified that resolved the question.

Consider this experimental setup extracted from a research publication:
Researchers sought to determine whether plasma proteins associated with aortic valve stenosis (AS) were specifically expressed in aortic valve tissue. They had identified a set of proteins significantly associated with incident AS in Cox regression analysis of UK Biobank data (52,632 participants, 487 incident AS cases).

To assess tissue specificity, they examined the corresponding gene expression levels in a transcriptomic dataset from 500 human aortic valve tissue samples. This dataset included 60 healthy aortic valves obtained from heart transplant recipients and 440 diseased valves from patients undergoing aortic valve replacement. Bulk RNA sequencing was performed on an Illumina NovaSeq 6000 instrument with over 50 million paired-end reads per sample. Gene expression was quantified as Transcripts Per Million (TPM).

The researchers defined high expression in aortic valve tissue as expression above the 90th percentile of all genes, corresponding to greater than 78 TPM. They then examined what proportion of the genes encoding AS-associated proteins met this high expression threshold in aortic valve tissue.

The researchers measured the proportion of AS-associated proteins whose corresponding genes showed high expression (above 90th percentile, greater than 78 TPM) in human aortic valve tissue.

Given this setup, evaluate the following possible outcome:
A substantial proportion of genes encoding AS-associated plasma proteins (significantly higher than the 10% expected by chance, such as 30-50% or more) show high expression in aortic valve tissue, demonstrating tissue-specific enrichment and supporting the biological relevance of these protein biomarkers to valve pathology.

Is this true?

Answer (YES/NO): NO